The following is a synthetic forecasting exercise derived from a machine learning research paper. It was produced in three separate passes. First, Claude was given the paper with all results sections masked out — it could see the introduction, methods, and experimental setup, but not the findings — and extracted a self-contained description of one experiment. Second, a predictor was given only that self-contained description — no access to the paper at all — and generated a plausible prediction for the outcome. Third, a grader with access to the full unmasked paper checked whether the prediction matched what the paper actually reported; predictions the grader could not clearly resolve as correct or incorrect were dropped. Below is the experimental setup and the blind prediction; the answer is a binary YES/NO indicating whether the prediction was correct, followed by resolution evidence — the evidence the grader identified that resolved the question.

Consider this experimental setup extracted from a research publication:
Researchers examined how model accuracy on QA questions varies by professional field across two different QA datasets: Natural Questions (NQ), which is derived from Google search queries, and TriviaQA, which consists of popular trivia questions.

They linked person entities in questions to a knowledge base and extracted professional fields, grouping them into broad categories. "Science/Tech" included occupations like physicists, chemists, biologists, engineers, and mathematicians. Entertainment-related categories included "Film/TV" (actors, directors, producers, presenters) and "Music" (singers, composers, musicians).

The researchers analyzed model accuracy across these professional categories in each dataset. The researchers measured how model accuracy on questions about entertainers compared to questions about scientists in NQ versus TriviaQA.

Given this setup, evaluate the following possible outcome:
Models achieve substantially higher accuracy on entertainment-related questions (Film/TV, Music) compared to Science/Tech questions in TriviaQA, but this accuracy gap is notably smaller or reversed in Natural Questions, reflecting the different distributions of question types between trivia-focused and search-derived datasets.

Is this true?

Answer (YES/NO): NO